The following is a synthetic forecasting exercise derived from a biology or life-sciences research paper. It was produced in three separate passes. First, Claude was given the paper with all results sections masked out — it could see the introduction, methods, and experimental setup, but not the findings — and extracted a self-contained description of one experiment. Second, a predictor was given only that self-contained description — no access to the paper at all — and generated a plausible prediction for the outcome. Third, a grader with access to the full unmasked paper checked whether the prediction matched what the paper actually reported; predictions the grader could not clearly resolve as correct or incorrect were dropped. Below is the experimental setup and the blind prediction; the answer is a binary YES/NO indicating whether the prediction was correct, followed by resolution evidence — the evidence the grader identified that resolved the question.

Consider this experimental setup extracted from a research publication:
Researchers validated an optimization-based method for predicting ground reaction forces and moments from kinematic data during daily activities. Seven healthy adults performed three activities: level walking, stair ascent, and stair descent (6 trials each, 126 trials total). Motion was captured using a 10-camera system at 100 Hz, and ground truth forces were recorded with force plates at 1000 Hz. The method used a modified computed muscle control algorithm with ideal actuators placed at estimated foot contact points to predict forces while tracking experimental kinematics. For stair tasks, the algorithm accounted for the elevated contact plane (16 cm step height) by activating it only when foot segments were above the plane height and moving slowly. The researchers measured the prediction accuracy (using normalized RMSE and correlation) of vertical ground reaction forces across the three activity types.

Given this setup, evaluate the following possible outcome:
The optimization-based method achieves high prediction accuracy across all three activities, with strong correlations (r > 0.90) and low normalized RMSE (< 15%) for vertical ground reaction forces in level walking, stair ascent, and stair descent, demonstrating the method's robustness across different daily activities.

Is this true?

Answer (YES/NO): YES